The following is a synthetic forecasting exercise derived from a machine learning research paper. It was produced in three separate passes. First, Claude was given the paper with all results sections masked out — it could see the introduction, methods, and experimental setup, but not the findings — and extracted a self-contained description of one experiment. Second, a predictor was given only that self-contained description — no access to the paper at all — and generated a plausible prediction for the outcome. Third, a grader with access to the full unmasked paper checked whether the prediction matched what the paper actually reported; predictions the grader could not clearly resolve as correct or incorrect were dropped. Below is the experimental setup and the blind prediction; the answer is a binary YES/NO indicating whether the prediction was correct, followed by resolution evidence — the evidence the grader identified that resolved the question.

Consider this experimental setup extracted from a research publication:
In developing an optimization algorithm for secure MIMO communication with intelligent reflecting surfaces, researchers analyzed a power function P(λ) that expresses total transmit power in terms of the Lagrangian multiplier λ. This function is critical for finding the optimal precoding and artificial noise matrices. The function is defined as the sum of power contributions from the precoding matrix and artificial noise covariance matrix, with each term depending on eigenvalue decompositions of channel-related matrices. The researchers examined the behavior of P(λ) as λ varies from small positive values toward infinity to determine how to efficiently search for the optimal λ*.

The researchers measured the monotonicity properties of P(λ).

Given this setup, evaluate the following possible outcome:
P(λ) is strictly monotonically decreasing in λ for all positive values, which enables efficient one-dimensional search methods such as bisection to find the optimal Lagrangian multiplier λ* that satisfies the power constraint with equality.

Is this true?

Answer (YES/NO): YES